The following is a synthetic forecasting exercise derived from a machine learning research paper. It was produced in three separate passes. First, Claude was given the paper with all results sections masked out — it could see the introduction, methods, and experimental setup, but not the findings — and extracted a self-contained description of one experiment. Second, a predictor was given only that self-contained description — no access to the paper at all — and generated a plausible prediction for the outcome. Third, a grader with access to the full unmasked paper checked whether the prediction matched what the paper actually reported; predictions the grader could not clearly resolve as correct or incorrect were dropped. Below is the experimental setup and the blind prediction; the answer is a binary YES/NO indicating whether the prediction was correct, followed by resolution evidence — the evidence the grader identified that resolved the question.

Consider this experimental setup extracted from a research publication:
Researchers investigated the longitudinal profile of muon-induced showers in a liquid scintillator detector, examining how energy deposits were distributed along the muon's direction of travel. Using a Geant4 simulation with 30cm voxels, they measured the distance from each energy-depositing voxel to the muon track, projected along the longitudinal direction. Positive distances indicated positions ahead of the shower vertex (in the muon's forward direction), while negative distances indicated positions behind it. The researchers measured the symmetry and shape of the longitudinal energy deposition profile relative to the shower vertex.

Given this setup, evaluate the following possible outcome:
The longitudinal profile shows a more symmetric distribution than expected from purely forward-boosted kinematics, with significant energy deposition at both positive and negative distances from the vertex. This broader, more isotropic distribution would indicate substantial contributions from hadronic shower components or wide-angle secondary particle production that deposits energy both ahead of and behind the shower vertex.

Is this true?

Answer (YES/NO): NO